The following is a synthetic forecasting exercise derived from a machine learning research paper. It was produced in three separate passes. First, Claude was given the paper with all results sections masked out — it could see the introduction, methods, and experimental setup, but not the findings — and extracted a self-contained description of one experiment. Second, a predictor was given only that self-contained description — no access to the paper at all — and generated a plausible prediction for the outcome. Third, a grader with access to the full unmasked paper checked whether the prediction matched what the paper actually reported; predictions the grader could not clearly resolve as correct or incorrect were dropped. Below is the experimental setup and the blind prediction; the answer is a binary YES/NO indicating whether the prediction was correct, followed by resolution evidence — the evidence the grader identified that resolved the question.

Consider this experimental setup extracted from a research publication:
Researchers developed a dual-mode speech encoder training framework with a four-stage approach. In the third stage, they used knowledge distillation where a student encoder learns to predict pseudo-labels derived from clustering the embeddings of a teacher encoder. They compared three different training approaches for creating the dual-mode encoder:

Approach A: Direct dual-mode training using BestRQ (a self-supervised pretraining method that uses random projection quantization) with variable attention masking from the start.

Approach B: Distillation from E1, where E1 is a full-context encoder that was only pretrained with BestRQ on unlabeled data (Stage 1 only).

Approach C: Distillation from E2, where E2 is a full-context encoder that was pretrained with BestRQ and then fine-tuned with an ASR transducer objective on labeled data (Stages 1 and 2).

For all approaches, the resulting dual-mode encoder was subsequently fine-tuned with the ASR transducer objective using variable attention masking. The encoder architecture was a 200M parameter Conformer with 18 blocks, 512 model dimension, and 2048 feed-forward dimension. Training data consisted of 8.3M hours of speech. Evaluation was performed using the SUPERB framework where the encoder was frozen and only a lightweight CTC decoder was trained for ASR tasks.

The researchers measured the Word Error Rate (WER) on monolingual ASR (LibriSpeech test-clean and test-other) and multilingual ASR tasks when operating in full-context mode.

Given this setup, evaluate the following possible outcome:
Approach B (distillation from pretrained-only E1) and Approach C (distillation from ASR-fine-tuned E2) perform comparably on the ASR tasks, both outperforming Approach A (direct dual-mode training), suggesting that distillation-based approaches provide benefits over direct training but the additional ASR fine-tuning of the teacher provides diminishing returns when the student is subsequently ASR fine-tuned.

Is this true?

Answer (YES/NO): NO